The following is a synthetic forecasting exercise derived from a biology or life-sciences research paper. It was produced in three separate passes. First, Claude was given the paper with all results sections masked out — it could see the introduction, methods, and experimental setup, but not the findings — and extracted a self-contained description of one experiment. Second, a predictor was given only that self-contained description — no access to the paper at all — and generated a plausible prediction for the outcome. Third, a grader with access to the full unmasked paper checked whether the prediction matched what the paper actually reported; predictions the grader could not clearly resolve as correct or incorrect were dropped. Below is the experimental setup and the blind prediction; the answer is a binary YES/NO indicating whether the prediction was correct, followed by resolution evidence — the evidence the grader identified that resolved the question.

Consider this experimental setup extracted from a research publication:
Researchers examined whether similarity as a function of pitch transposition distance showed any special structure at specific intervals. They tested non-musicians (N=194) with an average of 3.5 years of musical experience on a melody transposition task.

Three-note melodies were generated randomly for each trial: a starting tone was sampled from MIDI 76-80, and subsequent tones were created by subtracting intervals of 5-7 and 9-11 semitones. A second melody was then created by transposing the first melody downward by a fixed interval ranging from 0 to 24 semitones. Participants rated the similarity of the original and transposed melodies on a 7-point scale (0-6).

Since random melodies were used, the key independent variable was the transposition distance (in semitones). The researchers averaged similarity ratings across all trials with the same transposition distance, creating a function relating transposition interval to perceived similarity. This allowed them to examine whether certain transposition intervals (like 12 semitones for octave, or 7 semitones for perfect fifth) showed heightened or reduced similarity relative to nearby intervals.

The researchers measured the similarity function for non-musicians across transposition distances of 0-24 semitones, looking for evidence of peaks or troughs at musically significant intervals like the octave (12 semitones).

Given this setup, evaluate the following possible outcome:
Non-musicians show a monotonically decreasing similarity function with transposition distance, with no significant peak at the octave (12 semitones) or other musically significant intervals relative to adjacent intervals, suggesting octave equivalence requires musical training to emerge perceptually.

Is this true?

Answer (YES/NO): NO